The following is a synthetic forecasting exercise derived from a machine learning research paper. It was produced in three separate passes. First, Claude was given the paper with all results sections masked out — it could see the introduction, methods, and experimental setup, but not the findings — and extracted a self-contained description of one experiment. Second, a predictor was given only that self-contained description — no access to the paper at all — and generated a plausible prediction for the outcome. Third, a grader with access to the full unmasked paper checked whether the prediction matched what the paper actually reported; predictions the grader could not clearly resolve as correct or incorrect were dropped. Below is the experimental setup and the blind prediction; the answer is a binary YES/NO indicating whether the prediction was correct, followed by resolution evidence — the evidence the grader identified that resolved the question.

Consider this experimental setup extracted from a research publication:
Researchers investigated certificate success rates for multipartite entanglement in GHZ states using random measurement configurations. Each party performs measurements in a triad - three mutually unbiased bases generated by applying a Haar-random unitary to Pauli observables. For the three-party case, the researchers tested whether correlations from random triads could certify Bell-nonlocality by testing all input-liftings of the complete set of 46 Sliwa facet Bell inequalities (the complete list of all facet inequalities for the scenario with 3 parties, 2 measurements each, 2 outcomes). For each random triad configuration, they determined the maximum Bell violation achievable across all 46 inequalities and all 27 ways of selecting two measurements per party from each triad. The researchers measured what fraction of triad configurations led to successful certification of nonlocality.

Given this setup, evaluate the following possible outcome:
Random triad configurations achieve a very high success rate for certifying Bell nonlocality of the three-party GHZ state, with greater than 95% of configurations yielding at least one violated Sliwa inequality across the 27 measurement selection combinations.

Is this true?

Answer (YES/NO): YES